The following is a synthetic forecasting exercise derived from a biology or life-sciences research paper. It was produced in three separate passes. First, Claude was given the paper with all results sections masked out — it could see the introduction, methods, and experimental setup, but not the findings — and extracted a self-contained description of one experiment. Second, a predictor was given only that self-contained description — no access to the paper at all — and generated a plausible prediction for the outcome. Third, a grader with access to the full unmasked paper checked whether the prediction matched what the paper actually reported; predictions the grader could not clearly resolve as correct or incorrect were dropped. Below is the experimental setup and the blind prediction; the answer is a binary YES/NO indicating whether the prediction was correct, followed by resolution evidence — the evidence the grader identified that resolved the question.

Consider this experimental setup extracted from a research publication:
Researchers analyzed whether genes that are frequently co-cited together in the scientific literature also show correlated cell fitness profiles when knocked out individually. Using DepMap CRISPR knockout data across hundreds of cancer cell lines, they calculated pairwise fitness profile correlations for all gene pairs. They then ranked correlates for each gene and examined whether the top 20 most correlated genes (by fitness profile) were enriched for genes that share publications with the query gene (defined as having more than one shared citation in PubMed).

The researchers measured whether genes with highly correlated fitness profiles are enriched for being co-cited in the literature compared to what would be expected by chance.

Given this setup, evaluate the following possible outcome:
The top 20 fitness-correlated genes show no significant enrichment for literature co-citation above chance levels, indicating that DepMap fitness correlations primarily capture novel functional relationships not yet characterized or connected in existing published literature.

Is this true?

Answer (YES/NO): NO